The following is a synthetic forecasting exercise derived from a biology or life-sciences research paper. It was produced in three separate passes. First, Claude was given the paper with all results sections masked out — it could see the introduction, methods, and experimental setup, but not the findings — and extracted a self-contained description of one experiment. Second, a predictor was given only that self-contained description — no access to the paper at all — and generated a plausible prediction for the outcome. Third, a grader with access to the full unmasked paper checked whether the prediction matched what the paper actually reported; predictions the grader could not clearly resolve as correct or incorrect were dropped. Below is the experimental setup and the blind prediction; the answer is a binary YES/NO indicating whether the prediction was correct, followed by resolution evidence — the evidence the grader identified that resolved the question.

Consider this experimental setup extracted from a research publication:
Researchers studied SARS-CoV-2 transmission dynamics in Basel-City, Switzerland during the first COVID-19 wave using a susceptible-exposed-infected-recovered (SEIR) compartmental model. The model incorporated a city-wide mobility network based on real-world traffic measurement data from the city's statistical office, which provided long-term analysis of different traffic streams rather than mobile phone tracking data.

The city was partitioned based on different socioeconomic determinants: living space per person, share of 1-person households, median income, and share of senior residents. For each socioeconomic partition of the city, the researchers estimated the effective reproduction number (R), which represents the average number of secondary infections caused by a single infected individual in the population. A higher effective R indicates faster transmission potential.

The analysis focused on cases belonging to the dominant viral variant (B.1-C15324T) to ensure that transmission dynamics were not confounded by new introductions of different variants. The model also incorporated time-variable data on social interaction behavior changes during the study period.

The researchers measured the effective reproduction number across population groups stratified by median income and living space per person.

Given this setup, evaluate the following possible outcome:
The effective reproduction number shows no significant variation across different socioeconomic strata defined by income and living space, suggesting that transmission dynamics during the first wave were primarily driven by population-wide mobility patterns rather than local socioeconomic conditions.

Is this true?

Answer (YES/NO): NO